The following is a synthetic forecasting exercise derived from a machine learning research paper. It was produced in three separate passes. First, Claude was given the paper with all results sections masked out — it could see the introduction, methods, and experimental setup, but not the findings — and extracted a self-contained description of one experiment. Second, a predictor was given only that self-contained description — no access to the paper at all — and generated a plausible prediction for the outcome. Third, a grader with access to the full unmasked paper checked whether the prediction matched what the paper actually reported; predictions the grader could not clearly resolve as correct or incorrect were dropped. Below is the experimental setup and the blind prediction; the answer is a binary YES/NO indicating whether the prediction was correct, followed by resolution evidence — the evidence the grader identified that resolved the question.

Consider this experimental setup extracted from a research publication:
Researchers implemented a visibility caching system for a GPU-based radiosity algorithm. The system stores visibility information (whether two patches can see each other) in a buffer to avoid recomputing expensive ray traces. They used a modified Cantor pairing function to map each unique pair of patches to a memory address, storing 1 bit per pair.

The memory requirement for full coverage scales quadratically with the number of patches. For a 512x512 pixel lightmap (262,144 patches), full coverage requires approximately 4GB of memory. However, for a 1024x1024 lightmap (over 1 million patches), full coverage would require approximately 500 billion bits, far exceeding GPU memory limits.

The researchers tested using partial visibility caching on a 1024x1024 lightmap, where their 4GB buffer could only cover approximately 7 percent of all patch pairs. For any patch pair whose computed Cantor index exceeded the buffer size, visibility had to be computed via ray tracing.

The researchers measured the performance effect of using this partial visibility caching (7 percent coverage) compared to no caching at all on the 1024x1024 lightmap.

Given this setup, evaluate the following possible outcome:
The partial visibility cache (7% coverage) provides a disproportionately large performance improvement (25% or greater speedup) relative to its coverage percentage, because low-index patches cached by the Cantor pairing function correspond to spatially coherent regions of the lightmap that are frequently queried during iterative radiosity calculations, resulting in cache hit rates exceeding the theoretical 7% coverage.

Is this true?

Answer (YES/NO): NO